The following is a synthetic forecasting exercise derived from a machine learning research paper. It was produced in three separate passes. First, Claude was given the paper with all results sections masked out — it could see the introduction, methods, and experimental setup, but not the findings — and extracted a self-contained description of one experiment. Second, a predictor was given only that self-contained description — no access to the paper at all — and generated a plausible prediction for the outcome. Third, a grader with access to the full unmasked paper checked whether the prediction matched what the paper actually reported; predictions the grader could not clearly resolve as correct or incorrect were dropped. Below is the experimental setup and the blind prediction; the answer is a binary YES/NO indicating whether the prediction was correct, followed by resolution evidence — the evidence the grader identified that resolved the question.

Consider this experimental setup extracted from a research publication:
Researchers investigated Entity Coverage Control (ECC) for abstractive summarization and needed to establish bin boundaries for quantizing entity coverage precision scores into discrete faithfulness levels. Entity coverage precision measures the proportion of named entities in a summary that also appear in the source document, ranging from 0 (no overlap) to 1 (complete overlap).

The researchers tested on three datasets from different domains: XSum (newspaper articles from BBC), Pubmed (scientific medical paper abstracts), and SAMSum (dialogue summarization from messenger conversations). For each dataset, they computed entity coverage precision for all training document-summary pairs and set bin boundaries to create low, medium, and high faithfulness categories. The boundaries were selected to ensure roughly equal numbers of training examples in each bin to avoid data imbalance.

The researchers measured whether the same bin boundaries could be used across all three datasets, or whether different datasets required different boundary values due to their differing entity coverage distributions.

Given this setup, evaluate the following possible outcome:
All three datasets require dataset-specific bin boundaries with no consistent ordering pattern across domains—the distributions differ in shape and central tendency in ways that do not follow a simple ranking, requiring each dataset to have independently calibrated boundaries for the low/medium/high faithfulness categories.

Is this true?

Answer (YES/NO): NO